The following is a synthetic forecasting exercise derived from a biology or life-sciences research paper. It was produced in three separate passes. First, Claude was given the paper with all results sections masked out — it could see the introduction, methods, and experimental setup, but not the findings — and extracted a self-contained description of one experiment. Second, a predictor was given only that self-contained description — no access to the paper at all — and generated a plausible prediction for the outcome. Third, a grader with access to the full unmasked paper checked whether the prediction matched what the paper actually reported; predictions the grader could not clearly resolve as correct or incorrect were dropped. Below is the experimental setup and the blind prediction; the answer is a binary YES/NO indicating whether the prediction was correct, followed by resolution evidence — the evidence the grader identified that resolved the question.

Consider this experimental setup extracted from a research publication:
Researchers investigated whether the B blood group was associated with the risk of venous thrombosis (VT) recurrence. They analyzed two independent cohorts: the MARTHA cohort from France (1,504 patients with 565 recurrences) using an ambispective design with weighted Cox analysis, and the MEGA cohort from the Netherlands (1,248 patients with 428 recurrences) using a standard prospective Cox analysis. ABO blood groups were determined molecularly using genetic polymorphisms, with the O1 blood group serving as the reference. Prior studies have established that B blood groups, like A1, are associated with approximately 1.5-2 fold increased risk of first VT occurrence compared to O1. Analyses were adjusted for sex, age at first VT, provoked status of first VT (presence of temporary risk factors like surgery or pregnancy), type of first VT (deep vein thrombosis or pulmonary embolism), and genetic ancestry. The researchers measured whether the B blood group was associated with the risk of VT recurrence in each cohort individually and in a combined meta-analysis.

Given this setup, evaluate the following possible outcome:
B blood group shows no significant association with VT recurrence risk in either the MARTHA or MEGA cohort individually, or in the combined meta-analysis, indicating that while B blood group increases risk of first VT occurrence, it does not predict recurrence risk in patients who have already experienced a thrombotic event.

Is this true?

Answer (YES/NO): YES